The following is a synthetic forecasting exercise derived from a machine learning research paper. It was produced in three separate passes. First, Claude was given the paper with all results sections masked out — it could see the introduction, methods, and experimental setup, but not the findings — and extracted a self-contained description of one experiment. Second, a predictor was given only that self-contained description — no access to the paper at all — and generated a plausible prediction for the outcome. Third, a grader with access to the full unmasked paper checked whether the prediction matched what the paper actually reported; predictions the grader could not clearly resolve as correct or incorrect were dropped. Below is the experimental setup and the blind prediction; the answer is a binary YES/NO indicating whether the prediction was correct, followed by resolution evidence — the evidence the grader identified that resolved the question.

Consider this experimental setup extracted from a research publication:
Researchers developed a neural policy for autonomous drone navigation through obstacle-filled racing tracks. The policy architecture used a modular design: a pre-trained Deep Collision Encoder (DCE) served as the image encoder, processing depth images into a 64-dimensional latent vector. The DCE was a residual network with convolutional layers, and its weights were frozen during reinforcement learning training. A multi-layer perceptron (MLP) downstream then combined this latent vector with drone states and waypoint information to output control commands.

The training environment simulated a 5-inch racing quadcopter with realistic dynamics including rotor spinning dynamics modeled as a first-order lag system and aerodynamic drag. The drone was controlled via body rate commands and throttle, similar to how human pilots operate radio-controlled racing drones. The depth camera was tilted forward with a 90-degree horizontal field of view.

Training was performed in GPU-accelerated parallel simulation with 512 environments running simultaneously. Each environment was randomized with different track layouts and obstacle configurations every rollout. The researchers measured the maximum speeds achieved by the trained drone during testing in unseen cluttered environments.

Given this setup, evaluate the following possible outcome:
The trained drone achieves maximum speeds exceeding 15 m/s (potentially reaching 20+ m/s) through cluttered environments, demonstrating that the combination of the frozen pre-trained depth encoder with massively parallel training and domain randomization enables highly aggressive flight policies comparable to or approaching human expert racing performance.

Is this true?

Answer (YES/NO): YES